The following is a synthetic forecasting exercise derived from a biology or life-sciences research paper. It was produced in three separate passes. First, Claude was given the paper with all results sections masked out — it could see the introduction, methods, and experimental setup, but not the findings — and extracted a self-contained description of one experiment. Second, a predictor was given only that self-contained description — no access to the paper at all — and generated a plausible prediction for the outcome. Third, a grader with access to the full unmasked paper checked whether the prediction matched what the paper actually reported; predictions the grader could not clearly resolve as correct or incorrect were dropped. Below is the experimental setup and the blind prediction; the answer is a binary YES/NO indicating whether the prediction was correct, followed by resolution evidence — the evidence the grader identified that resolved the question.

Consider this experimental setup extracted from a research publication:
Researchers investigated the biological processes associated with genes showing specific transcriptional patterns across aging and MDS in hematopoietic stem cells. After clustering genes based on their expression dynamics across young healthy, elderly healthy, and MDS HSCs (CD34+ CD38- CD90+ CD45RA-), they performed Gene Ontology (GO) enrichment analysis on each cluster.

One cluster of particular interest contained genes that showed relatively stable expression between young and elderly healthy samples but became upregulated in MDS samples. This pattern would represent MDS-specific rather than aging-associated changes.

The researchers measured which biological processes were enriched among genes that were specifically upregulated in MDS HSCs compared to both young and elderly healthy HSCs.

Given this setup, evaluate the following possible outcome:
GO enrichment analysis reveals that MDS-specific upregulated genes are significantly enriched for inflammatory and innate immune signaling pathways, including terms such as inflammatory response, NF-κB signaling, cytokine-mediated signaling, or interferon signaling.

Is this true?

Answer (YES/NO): NO